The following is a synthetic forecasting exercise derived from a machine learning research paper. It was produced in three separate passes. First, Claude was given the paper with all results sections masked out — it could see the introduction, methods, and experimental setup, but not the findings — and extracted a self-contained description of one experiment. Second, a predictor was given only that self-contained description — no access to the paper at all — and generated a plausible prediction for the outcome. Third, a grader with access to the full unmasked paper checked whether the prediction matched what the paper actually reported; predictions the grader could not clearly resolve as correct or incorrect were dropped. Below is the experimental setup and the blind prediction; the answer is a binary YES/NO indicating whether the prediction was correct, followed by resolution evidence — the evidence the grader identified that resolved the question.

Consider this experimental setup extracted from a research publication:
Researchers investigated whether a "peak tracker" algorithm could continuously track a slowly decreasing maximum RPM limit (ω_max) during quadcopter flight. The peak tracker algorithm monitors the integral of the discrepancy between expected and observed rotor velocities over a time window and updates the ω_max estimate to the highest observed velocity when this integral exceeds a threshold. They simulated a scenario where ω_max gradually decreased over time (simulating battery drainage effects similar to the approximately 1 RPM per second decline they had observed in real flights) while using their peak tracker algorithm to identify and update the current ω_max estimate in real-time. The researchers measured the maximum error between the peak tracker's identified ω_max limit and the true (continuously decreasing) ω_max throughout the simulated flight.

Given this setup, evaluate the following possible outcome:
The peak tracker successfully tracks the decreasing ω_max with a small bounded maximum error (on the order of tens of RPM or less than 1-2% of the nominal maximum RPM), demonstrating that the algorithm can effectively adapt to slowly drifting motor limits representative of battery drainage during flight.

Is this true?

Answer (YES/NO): YES